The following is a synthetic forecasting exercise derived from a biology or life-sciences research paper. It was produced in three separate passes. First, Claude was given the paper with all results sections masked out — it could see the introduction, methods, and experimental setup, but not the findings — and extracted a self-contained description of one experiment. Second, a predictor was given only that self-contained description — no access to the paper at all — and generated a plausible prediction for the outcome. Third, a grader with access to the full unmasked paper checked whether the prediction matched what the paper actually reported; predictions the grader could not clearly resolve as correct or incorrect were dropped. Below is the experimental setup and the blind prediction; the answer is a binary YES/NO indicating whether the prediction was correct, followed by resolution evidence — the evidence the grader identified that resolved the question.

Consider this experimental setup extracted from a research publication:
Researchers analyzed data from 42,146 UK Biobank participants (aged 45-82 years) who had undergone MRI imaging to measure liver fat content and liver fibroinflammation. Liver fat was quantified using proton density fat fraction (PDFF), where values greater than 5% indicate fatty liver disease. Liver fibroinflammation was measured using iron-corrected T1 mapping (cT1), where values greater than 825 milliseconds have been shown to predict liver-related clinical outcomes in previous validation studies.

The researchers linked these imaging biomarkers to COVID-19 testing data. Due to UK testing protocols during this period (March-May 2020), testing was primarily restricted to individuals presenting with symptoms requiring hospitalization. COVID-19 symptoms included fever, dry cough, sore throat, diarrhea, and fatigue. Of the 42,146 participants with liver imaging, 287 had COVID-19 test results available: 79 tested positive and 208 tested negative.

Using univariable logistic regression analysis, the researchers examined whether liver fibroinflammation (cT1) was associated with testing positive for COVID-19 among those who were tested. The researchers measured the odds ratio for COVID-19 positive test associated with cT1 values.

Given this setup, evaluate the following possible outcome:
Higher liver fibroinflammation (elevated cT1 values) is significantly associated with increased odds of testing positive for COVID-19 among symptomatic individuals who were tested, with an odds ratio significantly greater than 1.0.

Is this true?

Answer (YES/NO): NO